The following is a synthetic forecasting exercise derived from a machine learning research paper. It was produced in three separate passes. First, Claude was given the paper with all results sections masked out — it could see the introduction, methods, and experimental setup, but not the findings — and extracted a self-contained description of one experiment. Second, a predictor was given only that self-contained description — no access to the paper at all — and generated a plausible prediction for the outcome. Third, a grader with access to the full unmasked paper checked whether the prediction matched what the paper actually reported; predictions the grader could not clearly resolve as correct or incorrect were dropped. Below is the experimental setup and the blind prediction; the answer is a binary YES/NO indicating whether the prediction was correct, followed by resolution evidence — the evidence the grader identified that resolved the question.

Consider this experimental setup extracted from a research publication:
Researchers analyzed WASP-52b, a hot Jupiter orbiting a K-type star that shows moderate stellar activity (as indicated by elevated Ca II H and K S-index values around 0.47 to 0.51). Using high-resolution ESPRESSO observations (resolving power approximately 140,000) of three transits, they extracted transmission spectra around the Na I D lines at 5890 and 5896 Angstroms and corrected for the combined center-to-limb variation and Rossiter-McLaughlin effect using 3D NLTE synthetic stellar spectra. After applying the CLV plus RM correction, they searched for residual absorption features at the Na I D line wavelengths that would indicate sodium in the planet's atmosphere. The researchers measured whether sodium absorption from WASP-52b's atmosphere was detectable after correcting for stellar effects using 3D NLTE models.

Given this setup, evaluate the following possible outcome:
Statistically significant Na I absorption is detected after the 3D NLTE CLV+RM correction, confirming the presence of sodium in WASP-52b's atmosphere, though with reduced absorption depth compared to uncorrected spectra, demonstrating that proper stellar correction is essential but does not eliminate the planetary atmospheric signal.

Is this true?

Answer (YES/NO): NO